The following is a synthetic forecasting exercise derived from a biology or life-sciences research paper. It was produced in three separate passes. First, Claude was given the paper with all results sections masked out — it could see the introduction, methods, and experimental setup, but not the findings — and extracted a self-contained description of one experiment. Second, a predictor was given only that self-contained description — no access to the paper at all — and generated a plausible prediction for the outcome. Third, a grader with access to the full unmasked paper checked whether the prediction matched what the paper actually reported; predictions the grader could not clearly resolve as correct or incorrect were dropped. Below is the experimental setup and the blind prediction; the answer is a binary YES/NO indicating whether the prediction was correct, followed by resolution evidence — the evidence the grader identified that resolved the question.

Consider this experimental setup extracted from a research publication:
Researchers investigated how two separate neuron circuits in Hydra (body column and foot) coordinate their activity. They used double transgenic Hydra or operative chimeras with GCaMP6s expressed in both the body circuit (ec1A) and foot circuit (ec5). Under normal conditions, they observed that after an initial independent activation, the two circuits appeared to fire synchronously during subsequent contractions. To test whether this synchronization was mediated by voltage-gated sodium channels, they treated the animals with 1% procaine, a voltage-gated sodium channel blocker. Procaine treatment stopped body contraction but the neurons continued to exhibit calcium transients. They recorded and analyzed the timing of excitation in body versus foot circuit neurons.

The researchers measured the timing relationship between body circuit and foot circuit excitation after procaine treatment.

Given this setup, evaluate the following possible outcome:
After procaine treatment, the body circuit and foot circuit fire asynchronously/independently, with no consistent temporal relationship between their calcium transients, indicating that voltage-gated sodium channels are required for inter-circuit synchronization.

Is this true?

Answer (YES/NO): NO